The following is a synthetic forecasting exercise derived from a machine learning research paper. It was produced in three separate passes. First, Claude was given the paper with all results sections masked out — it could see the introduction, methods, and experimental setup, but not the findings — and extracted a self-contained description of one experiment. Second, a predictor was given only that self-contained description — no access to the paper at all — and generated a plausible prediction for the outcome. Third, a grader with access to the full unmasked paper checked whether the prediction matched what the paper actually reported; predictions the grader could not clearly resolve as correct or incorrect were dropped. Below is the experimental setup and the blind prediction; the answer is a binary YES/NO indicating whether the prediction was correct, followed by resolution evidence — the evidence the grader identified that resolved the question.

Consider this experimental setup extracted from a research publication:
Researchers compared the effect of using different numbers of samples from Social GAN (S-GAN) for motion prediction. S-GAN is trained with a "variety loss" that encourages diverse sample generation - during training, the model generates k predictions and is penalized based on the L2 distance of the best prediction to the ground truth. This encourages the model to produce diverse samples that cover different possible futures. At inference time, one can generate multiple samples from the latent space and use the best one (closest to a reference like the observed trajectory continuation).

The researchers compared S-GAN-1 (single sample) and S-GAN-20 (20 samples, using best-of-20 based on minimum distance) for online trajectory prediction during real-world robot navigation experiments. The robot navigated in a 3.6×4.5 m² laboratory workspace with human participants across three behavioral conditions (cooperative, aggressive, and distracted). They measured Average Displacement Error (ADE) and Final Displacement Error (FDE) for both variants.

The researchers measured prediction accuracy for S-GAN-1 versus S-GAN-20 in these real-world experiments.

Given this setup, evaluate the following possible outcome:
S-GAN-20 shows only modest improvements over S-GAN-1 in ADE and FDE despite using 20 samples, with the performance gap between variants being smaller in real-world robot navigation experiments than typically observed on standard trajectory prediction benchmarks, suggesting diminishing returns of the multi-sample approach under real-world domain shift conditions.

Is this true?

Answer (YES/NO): NO